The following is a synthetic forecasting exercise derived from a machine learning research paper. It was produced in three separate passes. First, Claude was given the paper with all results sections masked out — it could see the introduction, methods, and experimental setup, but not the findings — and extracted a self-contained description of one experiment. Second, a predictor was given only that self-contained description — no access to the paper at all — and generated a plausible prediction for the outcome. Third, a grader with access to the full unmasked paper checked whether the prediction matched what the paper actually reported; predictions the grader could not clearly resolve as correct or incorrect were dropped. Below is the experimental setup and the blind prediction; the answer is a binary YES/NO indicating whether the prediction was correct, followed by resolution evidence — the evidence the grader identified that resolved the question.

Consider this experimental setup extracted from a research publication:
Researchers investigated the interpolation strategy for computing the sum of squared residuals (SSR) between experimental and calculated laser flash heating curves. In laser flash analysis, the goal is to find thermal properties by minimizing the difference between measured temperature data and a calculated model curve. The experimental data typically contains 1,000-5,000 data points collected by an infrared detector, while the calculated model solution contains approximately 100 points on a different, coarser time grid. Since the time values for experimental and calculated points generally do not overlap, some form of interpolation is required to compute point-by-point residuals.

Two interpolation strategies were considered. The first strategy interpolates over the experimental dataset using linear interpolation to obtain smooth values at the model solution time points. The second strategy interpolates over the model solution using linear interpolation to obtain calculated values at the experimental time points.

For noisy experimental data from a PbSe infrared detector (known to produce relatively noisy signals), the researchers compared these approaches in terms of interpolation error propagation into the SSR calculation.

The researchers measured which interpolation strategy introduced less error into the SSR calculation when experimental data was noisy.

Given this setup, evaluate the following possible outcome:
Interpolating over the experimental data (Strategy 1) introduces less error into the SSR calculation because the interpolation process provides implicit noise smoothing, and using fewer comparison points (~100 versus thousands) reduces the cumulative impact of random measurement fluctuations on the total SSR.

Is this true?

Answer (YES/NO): NO